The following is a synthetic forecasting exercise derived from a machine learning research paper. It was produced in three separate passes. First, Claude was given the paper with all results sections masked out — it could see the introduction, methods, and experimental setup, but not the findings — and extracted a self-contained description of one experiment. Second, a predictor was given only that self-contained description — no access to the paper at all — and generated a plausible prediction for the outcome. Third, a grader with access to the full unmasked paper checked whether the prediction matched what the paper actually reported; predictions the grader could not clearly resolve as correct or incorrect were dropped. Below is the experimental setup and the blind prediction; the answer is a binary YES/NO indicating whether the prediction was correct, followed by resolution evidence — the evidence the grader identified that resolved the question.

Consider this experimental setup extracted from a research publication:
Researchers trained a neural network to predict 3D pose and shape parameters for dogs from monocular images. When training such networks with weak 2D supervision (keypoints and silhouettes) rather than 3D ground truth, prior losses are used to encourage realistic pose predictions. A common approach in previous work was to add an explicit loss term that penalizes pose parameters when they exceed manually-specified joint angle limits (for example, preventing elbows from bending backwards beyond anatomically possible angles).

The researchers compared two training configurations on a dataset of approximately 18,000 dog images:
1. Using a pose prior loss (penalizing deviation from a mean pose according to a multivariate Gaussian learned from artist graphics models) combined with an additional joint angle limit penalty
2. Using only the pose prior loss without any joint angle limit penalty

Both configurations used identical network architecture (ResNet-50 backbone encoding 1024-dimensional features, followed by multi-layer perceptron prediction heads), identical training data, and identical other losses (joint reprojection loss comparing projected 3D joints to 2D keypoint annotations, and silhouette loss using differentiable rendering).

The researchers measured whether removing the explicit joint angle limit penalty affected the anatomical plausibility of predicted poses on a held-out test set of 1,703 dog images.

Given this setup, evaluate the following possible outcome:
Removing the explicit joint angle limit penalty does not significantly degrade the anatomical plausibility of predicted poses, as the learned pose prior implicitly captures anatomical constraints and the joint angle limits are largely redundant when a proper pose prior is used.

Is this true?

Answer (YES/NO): YES